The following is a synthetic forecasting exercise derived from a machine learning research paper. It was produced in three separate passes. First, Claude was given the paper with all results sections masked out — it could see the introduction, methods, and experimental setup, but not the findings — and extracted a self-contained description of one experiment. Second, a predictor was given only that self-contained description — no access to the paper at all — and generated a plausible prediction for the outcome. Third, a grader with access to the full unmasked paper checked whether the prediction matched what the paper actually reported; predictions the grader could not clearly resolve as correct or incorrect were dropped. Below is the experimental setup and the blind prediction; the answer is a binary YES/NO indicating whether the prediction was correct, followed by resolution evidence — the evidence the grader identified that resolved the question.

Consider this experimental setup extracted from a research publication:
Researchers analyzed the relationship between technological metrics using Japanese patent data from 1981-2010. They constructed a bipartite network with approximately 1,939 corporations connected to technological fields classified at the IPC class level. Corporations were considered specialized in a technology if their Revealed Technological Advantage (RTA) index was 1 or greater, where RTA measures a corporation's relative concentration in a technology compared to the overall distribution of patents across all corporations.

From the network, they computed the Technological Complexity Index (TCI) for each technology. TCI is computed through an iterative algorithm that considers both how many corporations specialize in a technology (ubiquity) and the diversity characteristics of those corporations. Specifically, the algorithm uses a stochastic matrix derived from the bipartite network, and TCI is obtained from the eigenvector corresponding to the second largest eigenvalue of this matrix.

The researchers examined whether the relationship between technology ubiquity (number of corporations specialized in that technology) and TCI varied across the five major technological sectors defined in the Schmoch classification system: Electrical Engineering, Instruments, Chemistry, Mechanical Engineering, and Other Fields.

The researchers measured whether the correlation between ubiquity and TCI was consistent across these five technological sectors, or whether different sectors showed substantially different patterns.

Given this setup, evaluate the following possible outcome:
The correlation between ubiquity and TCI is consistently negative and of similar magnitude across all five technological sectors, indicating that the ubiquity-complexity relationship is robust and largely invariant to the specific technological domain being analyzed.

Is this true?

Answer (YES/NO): NO